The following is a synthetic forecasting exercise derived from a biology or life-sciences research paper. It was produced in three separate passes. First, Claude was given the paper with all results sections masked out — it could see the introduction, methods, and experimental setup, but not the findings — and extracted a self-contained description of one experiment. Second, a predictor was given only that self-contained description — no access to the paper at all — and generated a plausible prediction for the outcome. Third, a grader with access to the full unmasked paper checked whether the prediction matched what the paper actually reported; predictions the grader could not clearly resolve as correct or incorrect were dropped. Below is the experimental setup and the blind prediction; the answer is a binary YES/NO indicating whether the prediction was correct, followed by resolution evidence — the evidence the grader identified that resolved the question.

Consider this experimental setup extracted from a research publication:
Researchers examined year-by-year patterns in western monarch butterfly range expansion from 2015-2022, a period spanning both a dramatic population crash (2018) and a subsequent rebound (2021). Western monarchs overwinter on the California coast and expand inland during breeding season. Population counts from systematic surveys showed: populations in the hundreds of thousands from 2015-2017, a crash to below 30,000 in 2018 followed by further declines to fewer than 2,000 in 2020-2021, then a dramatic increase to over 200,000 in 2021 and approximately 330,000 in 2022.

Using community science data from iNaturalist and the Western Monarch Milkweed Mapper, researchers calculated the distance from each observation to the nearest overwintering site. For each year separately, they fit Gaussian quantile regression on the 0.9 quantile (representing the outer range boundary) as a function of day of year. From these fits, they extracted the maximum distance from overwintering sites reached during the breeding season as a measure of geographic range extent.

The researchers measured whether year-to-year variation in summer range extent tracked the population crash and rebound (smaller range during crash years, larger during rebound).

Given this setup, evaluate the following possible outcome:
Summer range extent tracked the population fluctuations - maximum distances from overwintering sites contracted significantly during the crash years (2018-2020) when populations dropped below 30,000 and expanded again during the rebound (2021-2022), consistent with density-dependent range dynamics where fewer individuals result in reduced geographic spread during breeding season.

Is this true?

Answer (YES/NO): YES